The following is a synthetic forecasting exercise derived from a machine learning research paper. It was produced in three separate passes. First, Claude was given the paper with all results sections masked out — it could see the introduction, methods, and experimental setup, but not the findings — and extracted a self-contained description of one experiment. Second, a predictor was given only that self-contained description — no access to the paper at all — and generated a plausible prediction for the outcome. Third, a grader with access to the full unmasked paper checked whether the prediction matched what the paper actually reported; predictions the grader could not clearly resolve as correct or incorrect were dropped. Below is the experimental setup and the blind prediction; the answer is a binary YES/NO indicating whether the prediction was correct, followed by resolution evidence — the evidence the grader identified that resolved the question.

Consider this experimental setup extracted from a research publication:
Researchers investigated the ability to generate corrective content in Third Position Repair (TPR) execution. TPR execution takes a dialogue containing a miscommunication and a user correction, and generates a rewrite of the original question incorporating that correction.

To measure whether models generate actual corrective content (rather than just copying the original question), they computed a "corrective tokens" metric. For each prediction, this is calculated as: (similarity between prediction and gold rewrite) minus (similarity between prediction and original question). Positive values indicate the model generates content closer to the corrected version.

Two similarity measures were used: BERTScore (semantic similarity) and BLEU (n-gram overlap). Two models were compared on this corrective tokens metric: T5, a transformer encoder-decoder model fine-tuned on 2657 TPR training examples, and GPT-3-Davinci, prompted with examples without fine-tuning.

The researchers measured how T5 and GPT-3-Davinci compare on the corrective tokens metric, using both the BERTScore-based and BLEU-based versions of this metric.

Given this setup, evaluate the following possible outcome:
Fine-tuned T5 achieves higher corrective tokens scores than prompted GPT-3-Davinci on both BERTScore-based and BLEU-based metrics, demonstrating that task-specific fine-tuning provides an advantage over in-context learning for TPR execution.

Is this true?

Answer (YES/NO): NO